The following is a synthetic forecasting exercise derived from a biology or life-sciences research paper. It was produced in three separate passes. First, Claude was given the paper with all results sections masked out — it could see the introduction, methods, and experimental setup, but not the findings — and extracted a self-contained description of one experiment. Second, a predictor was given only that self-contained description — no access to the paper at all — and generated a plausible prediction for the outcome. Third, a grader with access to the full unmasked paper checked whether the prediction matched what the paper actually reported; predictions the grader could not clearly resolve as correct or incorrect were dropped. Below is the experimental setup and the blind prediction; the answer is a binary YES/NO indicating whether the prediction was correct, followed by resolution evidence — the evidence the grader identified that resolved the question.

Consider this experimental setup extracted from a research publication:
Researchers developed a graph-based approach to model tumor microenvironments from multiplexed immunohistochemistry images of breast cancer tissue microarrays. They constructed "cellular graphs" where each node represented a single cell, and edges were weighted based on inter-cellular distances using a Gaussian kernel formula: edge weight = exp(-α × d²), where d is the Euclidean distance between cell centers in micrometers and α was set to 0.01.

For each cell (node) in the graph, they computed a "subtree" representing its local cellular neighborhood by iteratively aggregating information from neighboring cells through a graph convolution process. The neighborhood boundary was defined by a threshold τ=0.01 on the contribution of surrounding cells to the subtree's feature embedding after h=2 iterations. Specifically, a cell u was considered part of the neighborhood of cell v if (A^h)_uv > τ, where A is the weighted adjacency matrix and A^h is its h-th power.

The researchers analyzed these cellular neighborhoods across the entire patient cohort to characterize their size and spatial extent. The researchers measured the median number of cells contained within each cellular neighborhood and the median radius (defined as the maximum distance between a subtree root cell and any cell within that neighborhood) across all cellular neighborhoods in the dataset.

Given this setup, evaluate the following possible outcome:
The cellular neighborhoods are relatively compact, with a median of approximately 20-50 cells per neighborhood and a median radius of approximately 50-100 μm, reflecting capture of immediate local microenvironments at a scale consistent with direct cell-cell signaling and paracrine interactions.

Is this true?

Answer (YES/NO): NO